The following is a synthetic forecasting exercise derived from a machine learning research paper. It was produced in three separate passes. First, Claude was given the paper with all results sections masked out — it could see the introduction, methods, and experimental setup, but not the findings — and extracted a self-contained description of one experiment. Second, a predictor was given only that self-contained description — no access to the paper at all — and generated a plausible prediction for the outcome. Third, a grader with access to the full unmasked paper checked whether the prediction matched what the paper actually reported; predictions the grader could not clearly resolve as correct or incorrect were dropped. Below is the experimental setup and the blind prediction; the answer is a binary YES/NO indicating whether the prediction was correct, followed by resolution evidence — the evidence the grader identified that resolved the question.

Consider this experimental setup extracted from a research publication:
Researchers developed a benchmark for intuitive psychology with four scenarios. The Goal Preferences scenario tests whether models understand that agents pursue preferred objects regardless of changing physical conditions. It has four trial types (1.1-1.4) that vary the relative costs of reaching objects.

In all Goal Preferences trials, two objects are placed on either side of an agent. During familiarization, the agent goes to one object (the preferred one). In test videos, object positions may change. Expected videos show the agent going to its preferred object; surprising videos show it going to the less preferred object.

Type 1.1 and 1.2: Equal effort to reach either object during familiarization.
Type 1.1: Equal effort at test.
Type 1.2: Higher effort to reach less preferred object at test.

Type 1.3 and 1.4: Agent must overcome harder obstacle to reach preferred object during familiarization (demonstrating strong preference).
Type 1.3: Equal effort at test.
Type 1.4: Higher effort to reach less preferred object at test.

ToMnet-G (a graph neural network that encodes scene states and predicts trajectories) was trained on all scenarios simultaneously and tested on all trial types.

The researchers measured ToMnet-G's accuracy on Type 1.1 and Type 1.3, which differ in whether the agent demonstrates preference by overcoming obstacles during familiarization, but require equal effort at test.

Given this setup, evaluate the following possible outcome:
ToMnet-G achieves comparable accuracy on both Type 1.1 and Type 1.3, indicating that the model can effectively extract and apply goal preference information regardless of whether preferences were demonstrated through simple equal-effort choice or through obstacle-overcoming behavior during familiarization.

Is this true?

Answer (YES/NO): NO